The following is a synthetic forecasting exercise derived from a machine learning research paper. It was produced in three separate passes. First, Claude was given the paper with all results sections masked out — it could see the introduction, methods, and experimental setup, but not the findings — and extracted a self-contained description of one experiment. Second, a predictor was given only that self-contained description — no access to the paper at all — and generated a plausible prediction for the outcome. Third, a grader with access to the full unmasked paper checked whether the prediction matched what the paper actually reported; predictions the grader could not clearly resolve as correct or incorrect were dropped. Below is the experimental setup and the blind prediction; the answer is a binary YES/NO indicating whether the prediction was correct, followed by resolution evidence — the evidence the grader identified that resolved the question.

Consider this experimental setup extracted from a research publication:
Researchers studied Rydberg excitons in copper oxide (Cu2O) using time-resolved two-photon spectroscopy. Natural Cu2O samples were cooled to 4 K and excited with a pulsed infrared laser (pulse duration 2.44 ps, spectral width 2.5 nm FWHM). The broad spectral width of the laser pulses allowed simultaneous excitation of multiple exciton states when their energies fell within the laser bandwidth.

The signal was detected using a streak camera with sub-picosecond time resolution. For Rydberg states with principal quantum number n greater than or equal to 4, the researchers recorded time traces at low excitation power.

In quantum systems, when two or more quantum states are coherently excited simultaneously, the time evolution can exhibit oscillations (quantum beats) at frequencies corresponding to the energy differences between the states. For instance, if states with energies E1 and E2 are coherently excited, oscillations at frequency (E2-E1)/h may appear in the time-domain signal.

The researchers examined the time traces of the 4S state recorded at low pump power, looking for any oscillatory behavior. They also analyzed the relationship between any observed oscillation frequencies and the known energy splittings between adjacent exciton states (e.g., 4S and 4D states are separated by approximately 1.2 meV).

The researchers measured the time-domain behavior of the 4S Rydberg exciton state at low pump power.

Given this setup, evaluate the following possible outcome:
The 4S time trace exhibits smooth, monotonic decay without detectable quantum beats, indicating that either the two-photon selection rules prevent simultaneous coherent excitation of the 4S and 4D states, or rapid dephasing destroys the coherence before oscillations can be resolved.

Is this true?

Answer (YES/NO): NO